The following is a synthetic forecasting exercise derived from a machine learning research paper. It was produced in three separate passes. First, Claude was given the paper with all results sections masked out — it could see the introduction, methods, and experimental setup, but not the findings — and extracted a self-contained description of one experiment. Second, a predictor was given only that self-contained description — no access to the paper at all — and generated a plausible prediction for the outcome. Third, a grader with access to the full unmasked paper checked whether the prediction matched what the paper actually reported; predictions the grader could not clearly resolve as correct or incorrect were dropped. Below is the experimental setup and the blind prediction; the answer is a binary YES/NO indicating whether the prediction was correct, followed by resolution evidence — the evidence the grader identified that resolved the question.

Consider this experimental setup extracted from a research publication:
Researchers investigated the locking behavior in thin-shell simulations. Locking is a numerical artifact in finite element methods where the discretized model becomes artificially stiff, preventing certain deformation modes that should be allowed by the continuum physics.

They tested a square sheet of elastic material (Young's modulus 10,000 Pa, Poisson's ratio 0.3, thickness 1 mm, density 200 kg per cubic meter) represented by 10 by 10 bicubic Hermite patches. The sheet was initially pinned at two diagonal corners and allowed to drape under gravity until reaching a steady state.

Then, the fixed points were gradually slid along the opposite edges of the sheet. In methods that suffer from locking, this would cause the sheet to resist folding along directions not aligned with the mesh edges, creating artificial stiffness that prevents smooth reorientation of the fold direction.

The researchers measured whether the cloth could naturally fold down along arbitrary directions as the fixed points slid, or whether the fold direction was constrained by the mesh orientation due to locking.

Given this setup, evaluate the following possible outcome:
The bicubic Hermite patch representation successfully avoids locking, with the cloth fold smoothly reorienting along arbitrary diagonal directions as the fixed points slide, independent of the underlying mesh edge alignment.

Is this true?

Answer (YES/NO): YES